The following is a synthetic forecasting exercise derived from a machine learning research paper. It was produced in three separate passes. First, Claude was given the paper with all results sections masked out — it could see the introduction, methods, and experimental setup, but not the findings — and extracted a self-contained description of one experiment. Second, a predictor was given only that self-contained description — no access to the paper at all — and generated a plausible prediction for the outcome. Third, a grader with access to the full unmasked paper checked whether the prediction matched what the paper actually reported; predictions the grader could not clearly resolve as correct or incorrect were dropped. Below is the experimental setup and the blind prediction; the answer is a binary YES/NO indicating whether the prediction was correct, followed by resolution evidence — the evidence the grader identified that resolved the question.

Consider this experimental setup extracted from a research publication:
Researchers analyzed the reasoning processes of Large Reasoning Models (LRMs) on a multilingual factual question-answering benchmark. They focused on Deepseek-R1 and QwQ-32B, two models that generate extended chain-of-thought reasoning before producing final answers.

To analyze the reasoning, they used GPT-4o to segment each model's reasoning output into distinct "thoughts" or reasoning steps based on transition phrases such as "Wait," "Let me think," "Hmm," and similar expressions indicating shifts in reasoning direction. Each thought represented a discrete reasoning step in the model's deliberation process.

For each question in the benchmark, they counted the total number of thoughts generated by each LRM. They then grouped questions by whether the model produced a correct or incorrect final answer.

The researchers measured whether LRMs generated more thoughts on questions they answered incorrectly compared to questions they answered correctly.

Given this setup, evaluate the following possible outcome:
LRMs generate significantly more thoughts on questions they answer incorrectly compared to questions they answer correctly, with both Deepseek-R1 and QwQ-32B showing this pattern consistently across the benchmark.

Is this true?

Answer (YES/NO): NO